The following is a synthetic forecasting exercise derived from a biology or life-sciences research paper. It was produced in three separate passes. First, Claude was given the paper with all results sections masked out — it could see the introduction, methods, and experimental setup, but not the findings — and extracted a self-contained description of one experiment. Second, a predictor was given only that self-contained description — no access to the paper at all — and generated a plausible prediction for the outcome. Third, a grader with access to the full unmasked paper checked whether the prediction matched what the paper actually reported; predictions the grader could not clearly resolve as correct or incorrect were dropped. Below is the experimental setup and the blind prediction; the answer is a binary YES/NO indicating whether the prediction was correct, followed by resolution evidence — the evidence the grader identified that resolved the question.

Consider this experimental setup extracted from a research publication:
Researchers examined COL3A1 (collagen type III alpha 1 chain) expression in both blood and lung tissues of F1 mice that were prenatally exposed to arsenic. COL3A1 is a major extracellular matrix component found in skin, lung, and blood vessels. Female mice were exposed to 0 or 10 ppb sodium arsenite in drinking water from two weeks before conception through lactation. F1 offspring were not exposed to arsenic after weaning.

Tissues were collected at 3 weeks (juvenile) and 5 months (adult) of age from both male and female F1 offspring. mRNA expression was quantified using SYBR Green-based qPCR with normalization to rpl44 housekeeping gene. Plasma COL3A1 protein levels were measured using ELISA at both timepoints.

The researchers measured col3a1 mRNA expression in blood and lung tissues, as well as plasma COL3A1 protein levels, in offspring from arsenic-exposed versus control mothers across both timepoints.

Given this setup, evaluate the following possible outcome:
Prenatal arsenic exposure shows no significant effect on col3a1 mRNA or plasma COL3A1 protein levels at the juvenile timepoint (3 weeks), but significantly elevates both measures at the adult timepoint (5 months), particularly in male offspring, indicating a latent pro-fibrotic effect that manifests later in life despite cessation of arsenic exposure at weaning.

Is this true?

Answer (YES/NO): NO